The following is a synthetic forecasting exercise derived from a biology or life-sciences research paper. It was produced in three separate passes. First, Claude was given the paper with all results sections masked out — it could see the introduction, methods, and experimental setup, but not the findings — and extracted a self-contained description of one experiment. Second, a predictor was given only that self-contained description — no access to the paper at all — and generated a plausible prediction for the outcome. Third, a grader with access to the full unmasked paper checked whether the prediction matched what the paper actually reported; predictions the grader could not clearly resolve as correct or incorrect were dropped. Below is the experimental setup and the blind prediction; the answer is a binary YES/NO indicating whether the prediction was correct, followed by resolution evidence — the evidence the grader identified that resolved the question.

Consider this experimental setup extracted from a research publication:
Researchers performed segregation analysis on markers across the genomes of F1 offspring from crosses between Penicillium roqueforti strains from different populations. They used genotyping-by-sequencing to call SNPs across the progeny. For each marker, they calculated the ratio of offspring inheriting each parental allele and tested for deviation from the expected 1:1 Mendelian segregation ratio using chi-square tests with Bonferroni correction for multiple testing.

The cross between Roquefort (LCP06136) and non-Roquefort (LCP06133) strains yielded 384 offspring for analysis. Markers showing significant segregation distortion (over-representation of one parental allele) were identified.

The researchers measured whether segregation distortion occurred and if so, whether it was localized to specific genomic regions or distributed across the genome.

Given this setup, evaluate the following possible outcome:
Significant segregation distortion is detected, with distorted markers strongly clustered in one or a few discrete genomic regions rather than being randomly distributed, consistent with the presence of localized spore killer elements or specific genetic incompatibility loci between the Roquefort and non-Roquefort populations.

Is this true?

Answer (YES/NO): YES